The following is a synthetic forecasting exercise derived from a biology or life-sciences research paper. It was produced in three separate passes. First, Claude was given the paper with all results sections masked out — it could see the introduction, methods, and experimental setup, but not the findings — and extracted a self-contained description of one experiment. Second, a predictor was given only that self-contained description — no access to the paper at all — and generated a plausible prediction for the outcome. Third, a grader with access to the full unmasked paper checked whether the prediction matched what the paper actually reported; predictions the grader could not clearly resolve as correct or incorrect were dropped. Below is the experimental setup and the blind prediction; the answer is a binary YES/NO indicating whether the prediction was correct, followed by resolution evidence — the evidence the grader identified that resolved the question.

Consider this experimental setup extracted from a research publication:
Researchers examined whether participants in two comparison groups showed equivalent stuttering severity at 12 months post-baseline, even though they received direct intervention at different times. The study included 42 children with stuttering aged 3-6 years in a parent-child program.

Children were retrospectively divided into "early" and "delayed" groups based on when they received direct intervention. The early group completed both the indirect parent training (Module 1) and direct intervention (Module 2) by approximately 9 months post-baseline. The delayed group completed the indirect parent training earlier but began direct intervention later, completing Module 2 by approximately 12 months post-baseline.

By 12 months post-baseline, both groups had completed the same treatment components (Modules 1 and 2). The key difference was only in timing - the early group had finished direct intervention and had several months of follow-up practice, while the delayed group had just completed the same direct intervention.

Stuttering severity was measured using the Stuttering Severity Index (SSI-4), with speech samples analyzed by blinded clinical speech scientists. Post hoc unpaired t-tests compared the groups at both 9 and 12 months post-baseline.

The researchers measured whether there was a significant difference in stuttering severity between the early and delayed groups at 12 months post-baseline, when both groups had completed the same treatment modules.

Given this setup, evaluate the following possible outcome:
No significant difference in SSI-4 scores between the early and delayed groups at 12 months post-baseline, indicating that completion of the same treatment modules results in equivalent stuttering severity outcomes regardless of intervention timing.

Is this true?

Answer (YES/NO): YES